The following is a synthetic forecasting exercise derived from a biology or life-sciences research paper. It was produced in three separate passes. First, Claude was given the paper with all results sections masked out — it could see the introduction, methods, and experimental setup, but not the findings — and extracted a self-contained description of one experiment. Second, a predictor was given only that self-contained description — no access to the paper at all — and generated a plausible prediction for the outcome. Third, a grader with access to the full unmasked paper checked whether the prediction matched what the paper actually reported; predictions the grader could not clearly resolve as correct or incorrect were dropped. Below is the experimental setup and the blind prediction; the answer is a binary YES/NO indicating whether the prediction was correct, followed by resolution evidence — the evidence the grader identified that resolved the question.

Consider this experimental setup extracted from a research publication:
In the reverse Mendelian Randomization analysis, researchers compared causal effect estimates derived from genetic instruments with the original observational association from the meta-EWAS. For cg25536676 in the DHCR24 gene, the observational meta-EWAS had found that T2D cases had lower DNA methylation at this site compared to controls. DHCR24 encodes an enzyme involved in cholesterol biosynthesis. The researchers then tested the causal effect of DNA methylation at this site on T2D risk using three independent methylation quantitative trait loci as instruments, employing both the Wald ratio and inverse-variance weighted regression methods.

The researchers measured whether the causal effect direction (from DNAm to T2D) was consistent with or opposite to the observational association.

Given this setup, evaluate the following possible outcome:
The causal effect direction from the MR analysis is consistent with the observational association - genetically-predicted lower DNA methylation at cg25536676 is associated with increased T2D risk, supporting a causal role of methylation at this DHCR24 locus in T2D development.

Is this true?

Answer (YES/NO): NO